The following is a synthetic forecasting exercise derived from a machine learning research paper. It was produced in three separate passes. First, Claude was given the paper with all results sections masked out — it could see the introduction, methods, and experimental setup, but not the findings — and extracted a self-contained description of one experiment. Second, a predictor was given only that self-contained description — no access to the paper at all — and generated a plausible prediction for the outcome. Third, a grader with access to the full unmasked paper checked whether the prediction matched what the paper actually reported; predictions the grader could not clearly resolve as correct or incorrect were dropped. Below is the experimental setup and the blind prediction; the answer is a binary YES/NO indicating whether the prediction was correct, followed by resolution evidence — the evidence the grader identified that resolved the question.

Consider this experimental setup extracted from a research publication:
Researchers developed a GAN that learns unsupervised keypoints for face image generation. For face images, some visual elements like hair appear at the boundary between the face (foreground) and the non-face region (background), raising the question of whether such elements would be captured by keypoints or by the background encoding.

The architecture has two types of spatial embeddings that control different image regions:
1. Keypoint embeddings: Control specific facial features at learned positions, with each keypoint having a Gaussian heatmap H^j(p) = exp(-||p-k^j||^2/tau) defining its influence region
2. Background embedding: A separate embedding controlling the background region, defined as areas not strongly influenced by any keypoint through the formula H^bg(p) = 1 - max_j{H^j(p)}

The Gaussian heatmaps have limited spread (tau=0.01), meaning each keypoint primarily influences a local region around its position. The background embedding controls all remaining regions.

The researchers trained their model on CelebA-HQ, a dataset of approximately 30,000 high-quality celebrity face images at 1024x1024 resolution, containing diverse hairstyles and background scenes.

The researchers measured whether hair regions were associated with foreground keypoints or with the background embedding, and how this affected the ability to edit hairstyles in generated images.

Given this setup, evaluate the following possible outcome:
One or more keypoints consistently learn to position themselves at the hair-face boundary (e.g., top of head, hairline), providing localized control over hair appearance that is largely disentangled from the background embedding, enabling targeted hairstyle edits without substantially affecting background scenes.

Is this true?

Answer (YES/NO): NO